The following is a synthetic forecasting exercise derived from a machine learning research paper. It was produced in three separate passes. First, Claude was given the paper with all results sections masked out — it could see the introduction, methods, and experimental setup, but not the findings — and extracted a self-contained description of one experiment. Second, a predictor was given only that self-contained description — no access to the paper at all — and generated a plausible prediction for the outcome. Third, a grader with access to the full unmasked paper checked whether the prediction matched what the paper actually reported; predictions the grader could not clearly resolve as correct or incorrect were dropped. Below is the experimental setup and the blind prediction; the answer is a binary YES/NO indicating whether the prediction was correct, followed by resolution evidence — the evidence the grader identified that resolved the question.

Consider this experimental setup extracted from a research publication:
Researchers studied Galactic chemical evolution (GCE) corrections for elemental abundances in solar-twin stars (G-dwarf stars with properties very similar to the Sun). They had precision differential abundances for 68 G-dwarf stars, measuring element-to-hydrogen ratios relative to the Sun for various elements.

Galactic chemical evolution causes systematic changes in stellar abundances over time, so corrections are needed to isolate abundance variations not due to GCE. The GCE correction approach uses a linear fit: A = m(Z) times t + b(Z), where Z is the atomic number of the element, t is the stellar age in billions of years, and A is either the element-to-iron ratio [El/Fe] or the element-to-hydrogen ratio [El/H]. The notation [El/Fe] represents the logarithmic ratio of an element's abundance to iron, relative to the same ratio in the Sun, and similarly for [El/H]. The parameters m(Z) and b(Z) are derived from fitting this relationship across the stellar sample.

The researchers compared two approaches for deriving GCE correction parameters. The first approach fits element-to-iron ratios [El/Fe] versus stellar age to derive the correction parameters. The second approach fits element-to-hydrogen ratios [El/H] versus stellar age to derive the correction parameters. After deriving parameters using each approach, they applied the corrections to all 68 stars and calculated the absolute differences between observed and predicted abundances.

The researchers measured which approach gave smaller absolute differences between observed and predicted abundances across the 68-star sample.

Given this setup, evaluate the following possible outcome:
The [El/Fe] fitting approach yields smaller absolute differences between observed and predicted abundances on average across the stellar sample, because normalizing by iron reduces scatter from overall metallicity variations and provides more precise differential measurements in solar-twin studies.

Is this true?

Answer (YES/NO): YES